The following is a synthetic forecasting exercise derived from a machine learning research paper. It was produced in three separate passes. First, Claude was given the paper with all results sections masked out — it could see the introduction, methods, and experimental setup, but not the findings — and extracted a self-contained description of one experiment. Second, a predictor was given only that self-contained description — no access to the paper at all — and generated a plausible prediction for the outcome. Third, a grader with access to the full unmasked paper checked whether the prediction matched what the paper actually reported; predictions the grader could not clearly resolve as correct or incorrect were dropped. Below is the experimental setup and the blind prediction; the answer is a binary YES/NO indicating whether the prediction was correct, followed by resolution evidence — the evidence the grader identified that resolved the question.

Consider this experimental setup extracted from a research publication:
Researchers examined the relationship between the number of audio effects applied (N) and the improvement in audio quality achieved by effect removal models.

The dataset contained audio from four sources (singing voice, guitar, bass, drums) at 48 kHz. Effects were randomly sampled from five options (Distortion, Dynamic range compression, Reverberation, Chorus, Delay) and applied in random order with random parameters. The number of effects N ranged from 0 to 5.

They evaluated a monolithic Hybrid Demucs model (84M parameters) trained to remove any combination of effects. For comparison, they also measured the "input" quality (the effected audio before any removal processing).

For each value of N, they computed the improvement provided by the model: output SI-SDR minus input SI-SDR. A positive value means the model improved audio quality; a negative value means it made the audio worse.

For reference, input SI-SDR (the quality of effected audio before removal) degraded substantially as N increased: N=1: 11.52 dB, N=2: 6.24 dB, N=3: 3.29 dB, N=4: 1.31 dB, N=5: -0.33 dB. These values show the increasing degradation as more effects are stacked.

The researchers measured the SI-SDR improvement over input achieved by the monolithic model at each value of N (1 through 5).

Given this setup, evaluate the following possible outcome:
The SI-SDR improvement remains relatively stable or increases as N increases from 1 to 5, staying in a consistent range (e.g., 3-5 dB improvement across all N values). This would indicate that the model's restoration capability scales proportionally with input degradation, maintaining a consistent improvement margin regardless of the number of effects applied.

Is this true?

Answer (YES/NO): NO